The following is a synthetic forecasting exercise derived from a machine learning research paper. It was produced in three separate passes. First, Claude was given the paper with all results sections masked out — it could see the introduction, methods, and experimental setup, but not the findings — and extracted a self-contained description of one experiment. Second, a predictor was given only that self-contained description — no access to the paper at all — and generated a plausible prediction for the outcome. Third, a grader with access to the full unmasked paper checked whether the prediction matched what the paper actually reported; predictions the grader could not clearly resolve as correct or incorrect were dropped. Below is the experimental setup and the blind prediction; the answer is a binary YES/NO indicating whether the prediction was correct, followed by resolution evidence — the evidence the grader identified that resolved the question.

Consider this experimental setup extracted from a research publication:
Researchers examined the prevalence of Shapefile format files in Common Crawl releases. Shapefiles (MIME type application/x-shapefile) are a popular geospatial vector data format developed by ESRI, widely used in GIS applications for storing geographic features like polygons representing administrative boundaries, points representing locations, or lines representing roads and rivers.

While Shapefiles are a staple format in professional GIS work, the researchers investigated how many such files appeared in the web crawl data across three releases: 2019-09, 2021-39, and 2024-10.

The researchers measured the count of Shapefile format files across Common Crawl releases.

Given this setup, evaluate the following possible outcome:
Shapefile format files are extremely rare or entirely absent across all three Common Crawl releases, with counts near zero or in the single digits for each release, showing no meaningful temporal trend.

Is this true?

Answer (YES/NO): NO